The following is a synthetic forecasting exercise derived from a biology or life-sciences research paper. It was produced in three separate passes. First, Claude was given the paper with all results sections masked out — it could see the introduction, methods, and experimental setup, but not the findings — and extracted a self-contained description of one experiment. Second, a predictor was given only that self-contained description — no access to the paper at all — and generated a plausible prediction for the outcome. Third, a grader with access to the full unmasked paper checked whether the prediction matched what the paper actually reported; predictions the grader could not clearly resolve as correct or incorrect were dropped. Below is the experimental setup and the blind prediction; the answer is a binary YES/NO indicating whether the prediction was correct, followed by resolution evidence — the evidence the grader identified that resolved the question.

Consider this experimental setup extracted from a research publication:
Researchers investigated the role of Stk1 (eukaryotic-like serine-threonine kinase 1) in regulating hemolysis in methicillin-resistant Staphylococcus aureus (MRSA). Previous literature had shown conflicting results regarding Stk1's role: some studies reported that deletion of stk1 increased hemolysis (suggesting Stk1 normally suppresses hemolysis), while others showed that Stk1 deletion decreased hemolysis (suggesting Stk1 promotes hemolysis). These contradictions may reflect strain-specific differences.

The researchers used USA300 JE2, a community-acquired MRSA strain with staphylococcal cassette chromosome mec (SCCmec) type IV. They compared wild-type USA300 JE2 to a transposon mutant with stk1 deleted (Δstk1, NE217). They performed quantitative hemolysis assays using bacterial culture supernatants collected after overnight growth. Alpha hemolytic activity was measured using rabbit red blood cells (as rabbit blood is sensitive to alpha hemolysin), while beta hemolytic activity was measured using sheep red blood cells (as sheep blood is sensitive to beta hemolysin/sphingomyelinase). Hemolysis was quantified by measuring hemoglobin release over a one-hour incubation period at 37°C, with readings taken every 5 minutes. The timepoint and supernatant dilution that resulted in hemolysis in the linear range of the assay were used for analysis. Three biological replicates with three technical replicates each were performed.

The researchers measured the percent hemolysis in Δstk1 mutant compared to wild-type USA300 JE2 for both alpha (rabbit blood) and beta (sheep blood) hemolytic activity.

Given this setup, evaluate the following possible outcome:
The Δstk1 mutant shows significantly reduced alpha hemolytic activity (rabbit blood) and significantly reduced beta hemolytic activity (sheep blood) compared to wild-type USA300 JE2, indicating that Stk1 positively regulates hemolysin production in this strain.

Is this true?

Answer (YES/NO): NO